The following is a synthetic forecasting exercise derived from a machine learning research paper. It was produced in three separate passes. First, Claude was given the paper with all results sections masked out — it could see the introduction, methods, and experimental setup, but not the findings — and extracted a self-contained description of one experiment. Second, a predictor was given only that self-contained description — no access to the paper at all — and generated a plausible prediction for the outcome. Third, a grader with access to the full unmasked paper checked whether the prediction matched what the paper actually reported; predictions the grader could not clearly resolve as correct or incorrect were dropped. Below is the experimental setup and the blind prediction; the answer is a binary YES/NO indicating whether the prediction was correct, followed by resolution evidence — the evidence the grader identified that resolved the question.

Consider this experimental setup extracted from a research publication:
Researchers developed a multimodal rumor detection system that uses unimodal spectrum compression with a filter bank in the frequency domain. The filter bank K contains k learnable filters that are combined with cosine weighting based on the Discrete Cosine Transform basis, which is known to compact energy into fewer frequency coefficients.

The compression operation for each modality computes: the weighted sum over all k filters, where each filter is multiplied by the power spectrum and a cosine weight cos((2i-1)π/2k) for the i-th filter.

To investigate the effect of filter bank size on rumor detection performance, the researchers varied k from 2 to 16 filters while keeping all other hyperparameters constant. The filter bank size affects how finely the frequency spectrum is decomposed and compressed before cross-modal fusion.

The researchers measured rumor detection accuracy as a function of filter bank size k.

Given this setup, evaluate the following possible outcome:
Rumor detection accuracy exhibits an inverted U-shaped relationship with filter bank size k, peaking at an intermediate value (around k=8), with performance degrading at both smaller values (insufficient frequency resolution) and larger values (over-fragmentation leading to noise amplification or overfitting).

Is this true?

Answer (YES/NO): NO